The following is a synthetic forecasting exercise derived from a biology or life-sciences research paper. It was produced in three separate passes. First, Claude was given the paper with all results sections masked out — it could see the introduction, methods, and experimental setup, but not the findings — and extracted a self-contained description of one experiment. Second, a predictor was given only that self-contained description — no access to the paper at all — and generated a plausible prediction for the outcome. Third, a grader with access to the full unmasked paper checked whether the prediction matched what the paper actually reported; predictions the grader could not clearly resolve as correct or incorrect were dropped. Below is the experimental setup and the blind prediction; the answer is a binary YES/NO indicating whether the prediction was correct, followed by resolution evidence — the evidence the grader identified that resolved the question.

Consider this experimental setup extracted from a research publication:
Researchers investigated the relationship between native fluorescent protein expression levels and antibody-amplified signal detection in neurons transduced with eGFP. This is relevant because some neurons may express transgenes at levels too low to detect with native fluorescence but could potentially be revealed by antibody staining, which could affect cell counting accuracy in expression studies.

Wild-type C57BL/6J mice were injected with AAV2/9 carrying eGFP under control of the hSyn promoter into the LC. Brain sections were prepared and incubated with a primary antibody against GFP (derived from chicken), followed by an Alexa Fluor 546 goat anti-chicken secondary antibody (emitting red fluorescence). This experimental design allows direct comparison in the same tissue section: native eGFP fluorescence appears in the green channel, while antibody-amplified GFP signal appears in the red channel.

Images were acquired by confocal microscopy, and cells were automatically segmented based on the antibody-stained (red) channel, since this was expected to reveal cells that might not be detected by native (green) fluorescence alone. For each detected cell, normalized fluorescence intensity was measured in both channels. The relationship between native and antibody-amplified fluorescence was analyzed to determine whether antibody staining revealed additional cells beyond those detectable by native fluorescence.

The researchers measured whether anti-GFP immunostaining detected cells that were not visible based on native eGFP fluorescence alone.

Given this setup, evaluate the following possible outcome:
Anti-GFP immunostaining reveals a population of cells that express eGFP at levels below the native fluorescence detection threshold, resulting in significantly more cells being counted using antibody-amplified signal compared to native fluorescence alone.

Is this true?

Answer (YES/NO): YES